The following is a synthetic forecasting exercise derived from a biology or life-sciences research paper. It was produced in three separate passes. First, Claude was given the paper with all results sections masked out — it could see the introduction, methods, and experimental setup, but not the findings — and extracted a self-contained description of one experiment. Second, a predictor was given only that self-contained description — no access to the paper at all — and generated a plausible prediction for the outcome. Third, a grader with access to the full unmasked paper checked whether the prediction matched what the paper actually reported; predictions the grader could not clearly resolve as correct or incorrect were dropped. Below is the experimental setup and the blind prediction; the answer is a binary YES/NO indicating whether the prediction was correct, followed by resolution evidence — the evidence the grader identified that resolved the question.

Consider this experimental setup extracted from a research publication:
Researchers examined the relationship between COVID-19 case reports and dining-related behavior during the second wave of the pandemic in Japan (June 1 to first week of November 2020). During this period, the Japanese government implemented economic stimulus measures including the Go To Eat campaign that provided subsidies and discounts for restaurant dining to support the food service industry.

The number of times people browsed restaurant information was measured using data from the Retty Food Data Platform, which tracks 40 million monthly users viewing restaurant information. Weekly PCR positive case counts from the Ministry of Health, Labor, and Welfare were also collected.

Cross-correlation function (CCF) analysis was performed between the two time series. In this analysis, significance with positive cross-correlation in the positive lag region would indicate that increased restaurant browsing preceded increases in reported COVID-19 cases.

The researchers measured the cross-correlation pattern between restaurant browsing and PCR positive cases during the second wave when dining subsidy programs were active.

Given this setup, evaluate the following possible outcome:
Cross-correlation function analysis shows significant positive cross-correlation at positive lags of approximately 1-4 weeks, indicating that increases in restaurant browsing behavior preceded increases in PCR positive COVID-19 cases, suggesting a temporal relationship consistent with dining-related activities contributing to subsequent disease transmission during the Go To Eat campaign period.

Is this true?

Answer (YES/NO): NO